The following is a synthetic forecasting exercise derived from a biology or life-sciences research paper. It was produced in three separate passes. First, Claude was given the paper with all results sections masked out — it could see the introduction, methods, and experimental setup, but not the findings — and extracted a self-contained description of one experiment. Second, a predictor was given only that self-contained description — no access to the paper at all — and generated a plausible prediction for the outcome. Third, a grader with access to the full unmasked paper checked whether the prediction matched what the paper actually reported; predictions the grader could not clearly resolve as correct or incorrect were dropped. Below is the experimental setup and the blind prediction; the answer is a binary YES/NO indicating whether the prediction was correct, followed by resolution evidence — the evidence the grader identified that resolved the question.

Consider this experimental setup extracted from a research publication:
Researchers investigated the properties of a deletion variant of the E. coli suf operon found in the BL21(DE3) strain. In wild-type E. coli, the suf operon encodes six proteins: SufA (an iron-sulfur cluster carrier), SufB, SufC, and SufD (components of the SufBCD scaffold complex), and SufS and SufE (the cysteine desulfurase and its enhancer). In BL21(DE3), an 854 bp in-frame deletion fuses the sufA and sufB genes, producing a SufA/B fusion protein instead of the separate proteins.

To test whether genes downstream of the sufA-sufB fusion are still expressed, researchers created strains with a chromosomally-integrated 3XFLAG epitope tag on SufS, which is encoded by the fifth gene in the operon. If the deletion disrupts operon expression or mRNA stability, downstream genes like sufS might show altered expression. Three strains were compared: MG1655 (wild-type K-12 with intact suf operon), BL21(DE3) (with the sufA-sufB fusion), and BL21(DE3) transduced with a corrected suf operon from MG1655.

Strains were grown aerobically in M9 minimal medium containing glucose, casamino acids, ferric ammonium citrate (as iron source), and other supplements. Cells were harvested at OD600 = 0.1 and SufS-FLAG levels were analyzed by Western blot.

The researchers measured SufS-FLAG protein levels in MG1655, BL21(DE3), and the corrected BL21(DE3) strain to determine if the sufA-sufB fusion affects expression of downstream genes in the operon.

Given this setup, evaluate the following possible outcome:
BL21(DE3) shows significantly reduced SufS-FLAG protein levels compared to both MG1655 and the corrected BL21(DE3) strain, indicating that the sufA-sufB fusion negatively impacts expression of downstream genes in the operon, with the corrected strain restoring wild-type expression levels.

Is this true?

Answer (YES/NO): NO